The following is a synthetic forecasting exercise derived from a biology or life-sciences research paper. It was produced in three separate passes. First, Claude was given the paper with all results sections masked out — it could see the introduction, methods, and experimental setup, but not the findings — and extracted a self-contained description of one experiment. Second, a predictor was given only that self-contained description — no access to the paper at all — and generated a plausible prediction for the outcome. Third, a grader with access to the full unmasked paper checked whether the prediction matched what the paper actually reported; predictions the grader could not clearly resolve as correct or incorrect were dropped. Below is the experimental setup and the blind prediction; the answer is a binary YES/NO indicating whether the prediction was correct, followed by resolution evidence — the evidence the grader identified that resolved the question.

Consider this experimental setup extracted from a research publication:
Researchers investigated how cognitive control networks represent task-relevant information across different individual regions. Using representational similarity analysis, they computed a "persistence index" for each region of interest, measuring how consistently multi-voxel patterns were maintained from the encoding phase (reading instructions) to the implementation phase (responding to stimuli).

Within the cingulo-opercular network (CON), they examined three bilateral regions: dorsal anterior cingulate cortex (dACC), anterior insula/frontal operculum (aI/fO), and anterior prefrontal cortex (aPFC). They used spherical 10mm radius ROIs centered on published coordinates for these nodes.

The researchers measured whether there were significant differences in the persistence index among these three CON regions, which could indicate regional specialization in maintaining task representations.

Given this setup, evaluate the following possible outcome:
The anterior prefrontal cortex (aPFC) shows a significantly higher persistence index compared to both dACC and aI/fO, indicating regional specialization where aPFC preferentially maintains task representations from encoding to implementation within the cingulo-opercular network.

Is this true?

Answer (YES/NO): YES